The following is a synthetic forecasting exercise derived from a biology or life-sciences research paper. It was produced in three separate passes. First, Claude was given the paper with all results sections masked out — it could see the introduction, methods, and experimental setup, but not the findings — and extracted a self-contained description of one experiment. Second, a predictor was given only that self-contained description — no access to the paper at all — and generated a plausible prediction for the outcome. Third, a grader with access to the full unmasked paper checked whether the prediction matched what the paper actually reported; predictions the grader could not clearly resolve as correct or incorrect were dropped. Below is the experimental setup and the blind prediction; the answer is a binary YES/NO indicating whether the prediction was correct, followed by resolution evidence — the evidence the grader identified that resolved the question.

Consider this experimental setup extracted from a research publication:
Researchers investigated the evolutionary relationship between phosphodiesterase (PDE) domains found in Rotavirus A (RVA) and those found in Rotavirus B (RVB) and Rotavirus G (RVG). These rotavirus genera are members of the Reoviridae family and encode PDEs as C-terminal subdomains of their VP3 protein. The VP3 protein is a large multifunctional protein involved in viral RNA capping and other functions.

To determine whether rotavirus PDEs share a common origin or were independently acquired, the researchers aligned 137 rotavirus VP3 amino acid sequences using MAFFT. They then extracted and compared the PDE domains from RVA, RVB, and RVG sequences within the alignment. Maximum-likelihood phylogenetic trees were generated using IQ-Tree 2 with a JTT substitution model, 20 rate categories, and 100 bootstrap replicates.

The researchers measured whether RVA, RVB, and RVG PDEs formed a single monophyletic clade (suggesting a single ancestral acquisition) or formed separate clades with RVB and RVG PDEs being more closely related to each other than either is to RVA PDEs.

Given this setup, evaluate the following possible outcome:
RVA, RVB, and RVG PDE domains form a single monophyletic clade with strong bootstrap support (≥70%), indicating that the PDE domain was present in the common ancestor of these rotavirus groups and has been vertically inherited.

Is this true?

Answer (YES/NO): NO